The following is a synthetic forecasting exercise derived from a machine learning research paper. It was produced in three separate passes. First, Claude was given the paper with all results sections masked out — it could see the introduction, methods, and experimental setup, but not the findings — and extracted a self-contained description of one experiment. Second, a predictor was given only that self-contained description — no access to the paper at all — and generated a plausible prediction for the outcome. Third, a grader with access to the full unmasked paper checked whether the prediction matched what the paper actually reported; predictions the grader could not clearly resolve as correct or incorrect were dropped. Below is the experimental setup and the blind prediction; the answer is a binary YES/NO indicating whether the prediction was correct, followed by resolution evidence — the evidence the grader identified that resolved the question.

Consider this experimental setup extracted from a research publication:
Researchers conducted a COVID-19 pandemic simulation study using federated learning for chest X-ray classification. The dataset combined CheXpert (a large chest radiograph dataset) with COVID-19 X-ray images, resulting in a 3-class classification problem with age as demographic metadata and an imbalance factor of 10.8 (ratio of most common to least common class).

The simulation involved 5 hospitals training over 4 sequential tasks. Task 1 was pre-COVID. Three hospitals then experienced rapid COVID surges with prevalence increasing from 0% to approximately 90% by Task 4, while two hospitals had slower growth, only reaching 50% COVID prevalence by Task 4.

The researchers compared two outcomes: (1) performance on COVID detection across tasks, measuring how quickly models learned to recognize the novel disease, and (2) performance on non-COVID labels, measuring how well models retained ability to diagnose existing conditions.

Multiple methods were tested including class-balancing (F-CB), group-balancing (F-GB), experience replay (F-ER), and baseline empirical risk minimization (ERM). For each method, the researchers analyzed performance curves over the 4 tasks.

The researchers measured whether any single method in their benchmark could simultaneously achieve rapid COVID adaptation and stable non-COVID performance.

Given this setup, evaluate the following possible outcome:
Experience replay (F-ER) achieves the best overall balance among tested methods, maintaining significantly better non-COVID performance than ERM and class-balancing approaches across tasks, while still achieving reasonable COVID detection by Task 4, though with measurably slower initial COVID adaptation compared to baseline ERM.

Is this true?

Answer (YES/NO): NO